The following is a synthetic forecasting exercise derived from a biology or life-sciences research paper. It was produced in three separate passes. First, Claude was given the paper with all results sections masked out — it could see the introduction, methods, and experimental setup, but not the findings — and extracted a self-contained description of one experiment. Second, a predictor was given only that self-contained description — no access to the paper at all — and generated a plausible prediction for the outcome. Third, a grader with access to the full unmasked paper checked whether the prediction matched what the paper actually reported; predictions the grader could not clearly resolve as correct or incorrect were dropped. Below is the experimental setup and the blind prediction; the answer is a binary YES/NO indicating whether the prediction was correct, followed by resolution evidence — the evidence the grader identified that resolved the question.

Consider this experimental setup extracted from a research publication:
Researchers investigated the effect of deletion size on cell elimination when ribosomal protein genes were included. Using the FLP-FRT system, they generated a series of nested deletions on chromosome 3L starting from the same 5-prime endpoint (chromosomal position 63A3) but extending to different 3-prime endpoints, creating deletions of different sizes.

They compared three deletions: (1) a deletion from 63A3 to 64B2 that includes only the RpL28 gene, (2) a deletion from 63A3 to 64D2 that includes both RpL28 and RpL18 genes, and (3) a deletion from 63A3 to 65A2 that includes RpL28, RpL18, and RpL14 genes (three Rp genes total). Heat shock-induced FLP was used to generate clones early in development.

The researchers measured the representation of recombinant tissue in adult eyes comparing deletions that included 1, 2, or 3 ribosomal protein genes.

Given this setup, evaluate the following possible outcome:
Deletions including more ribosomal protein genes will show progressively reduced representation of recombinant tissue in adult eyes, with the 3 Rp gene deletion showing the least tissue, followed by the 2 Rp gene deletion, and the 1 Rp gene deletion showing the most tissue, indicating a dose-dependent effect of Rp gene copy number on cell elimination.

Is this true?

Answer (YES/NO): NO